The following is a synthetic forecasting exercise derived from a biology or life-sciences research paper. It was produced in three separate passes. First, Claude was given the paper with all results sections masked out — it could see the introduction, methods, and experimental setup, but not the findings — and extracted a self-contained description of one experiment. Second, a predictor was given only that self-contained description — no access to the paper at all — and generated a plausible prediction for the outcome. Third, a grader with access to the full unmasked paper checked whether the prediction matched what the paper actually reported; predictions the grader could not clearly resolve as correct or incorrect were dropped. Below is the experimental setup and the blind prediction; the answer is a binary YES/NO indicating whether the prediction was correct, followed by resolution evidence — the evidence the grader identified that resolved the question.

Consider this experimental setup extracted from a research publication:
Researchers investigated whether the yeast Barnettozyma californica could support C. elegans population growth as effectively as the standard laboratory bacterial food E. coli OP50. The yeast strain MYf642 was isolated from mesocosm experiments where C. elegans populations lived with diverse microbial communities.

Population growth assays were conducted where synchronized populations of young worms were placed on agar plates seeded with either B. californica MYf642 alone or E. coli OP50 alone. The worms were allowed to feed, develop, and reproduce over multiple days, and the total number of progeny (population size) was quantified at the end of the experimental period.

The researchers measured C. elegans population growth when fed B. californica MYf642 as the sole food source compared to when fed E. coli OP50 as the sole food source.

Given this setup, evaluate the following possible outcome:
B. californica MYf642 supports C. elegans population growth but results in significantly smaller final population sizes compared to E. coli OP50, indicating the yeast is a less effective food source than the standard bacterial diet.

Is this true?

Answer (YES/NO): YES